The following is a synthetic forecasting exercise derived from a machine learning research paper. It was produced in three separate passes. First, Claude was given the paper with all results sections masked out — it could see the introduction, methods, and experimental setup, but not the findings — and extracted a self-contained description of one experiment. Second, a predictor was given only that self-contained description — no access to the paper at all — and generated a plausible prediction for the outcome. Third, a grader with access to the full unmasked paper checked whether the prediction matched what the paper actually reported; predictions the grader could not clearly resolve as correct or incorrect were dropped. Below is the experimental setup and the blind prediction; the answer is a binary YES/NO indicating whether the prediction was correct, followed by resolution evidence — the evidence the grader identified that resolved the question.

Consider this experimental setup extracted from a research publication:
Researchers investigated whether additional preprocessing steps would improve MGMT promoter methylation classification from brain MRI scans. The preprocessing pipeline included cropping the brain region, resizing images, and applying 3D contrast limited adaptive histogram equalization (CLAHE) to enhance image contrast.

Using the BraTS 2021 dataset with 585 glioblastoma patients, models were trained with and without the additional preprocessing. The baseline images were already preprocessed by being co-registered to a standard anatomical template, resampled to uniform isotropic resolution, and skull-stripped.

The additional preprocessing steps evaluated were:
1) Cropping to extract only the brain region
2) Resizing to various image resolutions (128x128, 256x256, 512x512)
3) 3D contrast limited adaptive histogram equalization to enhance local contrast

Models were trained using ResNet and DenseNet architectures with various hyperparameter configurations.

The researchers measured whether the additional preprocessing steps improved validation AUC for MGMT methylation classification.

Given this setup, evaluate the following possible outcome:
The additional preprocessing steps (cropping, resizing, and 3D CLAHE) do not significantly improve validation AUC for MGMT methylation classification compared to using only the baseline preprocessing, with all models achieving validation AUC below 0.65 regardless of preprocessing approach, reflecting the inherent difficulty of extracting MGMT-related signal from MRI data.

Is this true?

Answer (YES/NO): YES